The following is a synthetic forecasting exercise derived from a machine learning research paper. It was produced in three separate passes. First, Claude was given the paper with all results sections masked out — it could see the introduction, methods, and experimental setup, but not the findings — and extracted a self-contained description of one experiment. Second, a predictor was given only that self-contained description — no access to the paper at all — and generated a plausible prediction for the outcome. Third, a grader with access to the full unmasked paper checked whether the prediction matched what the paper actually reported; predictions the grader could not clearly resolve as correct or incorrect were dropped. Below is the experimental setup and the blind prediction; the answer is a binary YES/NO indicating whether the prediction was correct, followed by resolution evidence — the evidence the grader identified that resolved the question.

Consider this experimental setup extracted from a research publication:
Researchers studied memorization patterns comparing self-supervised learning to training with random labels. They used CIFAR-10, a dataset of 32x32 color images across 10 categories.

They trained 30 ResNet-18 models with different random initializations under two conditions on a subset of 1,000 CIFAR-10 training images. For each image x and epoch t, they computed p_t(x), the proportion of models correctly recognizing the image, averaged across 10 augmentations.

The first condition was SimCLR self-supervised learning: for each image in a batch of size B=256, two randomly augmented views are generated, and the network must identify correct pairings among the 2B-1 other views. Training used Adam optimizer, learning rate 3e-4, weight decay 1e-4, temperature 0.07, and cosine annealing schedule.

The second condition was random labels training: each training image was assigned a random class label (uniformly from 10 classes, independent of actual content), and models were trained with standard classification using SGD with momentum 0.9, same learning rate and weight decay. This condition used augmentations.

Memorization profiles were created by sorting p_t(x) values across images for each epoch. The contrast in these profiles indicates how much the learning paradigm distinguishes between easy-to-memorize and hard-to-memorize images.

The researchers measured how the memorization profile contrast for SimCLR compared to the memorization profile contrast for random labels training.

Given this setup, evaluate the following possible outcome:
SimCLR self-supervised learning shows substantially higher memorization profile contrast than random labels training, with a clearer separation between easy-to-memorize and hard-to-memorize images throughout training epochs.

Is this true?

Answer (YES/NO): NO